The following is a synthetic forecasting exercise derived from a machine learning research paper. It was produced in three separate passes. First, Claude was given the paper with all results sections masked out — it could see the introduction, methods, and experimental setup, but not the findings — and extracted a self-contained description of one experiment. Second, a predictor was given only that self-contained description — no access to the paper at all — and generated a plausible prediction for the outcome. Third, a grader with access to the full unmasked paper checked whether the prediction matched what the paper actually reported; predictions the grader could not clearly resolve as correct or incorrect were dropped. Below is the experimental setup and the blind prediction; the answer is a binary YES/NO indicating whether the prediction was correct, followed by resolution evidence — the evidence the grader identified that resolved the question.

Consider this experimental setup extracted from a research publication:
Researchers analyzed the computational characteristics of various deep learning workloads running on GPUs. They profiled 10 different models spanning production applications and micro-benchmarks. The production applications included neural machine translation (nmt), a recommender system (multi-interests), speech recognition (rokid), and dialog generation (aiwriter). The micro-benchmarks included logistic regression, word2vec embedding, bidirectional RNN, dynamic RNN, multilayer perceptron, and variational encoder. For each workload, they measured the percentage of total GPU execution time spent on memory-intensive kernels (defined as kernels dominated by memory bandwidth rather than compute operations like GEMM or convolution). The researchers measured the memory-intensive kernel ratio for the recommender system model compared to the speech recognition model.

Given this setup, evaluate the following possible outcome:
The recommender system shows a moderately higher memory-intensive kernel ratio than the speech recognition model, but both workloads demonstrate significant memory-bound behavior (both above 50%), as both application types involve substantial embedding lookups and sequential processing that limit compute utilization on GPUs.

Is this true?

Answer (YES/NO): NO